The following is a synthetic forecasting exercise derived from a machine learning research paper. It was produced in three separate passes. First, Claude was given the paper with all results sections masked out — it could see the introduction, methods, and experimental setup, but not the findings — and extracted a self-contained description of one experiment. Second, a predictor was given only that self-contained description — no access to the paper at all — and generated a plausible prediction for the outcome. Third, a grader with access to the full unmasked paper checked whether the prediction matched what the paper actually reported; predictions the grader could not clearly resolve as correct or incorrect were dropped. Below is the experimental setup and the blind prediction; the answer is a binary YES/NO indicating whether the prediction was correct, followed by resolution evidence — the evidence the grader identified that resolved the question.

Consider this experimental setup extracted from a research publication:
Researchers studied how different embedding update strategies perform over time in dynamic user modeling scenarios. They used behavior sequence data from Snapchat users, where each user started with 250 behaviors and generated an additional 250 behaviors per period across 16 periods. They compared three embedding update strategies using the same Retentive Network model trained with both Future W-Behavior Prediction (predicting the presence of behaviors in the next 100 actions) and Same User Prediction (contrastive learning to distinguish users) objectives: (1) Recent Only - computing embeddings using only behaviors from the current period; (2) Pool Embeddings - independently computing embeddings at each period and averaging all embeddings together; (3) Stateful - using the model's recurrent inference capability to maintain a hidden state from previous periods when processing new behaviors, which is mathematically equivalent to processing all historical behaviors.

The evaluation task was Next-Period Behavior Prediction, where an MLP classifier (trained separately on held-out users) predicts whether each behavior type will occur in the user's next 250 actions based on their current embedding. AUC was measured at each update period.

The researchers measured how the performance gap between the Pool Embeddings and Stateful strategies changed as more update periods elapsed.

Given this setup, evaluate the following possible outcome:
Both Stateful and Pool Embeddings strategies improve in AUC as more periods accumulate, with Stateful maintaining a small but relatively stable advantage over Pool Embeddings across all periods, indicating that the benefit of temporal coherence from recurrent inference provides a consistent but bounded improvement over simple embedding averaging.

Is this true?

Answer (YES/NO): NO